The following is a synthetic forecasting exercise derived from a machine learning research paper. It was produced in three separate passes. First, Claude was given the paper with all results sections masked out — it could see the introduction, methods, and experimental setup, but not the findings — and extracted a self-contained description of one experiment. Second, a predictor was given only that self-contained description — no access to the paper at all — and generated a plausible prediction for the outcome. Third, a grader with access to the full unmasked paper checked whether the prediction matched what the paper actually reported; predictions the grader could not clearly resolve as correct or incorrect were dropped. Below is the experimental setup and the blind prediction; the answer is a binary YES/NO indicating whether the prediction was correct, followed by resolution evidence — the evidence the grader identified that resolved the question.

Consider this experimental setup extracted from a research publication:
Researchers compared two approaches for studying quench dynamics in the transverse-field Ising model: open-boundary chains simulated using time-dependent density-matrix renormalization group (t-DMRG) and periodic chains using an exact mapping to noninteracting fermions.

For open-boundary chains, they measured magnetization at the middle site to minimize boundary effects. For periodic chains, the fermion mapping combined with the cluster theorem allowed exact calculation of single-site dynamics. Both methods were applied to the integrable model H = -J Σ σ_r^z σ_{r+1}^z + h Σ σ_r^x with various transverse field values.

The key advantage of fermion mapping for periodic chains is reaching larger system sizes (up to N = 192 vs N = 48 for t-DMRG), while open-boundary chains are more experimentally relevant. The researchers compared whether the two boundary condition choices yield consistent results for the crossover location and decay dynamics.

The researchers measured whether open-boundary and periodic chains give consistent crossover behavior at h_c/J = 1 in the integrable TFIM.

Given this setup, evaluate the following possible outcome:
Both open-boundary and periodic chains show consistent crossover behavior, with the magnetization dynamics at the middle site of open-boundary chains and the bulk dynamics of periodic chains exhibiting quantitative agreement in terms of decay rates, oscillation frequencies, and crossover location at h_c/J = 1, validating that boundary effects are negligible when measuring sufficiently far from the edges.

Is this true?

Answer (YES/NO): YES